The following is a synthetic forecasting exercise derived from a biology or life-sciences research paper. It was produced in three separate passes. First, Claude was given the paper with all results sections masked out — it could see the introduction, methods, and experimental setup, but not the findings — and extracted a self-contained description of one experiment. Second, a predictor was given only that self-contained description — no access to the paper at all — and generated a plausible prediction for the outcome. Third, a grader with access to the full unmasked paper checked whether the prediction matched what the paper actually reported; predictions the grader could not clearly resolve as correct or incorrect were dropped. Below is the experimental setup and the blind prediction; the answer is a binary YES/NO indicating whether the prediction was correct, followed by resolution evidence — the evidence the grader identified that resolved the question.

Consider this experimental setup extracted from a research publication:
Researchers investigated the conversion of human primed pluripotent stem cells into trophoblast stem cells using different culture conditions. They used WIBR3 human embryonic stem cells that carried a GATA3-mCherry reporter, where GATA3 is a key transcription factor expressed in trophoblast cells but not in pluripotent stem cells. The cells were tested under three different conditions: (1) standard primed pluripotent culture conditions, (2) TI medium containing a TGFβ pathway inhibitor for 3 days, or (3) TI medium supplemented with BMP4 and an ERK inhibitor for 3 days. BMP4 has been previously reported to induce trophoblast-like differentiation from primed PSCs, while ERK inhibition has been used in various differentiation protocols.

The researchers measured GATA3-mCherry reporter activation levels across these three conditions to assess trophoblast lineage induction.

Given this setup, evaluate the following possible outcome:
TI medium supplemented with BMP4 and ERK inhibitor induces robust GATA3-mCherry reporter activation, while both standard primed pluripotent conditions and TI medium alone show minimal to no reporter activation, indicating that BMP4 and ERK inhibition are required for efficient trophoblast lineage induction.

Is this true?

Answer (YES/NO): NO